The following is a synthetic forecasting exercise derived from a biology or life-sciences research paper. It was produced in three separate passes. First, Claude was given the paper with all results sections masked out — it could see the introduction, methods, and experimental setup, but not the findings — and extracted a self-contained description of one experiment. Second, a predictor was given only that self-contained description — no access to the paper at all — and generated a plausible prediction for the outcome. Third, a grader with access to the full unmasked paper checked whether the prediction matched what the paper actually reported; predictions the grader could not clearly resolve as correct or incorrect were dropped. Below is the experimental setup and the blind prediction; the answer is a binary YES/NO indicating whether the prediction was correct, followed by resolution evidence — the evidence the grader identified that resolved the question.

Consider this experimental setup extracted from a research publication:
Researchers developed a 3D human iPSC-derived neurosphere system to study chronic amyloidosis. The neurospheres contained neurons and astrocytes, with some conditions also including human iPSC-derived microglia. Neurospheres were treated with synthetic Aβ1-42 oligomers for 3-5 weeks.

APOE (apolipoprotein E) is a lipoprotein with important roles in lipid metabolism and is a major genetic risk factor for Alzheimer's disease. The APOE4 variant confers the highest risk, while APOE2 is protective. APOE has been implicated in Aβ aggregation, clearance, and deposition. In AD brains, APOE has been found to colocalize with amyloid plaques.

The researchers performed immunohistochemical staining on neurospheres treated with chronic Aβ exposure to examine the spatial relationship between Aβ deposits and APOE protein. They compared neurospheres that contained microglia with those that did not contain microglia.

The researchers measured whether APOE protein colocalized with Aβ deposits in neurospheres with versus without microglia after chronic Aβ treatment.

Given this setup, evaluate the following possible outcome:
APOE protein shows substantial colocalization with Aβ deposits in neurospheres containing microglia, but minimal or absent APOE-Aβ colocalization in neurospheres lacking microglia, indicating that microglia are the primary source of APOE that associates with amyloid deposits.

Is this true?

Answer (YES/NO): YES